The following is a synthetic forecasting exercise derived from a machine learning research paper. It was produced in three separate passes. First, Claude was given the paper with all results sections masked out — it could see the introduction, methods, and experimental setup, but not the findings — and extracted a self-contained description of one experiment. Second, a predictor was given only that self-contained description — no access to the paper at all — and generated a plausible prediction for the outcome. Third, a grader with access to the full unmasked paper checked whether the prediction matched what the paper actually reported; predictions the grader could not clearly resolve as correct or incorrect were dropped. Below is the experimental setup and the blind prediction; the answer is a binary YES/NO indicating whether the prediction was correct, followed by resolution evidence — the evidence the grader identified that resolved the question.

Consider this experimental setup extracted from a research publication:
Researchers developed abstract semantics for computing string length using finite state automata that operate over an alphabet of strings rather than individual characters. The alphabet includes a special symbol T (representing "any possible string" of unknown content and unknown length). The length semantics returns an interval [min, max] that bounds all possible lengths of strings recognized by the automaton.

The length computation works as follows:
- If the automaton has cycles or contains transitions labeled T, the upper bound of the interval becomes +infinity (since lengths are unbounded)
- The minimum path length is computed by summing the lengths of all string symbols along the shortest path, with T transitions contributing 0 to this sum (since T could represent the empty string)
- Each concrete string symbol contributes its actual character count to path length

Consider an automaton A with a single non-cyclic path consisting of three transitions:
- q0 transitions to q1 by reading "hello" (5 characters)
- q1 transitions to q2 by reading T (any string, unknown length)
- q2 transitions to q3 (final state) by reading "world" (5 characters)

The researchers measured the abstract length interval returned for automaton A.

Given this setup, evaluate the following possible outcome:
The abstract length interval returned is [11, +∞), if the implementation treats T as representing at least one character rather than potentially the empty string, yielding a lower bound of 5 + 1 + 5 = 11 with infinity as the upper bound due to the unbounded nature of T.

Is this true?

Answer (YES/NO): NO